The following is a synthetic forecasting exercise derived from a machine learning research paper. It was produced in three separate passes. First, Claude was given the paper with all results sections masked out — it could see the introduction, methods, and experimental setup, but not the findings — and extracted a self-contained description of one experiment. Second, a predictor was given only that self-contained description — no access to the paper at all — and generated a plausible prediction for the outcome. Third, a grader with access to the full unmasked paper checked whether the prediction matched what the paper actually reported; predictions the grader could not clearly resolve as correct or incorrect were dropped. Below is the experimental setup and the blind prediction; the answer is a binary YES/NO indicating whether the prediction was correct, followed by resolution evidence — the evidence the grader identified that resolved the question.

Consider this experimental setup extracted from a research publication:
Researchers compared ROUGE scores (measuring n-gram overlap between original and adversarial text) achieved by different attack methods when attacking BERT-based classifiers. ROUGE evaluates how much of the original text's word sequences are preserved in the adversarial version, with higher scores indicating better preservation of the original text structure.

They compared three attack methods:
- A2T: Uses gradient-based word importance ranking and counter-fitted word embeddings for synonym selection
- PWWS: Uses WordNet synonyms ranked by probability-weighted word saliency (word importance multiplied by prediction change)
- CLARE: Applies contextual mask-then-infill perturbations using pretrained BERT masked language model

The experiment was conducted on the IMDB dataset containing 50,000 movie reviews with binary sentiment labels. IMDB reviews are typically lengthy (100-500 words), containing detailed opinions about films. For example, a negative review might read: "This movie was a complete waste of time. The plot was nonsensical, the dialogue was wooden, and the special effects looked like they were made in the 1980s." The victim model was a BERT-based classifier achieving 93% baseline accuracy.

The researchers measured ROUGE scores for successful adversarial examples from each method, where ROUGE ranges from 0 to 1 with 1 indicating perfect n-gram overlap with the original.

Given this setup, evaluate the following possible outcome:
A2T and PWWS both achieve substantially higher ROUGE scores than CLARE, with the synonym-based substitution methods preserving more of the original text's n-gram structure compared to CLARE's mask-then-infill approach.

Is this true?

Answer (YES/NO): NO